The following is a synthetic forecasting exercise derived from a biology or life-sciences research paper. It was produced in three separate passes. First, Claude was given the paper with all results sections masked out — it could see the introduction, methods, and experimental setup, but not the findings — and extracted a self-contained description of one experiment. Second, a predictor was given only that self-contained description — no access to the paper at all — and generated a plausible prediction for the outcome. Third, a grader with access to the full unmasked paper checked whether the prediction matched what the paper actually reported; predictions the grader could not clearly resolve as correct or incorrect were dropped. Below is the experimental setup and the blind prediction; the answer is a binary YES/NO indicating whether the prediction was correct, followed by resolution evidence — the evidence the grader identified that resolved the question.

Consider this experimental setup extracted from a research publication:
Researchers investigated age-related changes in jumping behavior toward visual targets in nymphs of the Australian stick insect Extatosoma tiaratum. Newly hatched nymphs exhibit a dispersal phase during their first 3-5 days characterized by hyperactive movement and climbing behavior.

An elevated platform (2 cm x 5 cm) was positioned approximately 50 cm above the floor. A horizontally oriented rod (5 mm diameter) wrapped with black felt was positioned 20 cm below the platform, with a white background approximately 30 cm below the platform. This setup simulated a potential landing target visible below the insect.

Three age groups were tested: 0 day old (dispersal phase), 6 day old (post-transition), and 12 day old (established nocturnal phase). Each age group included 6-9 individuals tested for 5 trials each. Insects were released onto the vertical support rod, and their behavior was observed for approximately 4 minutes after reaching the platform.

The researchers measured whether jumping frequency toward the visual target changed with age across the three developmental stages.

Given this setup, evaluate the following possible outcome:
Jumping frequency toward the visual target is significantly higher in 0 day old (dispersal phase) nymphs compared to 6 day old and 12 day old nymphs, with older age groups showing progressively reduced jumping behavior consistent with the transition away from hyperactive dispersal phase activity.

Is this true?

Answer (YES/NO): YES